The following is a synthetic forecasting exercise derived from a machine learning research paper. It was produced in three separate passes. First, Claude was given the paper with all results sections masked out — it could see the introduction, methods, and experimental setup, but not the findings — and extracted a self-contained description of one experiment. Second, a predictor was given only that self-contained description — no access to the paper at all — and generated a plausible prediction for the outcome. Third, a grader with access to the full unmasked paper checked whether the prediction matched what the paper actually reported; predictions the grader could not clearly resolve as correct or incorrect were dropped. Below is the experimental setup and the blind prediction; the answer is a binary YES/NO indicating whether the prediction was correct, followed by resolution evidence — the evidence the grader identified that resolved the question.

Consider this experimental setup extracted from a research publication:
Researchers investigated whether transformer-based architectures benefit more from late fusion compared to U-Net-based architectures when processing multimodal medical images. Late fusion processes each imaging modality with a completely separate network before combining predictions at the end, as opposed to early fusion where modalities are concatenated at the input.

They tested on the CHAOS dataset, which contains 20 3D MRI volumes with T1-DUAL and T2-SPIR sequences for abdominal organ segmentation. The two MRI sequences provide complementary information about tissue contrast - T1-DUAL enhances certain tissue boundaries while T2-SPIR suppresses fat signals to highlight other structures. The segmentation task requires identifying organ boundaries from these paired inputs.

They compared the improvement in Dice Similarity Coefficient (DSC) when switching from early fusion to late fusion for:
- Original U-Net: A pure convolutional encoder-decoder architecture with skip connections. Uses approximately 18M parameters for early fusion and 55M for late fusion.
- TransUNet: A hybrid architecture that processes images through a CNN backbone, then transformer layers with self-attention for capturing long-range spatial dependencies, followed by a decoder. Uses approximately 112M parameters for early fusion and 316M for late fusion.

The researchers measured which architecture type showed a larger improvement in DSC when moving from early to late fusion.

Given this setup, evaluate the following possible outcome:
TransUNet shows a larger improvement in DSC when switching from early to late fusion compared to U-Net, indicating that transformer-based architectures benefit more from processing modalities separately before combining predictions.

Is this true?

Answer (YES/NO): YES